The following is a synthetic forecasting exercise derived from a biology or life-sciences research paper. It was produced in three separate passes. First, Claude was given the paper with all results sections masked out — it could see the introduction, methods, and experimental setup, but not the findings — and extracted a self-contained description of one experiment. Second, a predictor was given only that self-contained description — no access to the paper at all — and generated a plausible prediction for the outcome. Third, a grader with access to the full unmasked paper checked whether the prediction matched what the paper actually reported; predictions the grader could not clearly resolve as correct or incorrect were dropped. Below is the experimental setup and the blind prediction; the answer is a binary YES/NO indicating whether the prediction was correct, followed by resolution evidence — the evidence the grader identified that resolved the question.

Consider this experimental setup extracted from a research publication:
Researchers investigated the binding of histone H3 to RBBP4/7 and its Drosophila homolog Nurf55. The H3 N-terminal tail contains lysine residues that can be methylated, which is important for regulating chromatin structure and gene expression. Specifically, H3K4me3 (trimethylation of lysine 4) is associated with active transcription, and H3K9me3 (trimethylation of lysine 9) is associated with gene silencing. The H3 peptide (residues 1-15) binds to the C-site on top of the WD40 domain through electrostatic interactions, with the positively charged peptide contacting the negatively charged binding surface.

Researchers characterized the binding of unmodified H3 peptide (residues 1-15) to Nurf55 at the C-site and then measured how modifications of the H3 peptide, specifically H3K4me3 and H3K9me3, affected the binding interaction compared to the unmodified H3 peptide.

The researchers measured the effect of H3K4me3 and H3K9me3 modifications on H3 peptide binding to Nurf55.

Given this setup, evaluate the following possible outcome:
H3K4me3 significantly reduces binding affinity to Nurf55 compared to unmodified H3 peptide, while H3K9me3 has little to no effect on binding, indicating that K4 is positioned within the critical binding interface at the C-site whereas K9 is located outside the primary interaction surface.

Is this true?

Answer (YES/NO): NO